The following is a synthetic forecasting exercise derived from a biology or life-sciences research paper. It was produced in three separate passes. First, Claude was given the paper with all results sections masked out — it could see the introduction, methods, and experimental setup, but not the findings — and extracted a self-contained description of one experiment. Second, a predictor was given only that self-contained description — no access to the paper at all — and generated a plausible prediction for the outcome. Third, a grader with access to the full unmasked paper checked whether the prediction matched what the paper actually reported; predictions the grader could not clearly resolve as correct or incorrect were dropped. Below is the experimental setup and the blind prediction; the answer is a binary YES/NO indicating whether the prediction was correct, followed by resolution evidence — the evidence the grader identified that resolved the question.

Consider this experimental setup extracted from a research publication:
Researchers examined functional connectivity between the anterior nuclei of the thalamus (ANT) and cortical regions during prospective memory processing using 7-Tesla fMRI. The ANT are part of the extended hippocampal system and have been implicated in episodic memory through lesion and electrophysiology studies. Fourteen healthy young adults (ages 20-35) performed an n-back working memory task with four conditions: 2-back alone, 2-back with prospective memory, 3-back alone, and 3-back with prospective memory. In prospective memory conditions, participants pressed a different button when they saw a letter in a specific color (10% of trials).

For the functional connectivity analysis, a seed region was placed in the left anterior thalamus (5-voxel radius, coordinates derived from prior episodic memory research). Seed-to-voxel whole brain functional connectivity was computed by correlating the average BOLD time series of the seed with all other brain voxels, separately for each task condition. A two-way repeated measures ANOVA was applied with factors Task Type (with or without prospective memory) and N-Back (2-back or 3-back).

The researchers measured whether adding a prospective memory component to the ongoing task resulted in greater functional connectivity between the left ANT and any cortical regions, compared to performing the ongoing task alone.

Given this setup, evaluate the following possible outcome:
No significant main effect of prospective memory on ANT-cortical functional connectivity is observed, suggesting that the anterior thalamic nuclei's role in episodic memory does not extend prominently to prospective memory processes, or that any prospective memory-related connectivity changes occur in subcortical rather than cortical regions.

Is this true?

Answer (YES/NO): NO